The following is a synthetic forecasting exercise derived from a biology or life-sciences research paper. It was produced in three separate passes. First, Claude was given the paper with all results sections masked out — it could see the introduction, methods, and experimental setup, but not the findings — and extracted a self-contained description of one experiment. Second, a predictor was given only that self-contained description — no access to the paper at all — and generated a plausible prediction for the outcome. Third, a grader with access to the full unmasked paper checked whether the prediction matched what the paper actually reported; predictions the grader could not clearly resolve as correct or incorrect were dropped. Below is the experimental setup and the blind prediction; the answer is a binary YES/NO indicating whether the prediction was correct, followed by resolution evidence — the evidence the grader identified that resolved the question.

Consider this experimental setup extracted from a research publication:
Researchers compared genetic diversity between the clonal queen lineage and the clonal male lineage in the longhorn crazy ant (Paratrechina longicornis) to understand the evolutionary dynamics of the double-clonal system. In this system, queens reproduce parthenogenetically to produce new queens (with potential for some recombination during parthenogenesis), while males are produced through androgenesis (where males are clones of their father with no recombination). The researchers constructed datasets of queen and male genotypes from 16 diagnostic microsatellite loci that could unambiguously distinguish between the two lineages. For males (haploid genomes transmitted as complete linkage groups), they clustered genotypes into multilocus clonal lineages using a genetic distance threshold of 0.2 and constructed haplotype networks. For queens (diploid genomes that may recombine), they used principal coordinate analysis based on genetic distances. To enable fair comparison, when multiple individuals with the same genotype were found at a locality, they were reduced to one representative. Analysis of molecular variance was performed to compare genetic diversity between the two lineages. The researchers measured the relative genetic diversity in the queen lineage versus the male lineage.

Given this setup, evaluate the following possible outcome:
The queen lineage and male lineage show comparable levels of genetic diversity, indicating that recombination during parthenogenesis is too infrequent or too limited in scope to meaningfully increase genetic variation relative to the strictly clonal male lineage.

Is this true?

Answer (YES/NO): NO